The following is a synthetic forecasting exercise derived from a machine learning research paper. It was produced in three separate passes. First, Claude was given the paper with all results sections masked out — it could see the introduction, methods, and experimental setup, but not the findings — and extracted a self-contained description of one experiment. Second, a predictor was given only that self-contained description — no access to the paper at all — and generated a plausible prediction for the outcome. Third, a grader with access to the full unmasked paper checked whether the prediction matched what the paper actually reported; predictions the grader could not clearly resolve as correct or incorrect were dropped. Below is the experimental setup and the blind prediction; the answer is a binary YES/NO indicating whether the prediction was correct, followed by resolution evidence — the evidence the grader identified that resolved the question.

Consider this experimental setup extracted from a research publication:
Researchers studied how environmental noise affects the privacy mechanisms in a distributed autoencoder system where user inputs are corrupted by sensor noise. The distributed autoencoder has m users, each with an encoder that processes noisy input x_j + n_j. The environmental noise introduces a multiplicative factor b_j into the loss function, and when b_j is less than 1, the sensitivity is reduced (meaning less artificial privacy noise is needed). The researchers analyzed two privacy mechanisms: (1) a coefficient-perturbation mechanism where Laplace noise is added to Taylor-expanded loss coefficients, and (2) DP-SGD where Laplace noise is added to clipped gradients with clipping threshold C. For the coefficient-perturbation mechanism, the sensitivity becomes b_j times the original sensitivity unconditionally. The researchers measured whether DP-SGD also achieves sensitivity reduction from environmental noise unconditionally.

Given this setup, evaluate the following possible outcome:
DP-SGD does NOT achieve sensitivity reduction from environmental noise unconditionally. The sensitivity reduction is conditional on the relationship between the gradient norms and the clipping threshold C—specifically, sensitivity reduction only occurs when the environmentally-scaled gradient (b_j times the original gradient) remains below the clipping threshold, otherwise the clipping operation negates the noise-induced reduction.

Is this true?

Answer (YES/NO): YES